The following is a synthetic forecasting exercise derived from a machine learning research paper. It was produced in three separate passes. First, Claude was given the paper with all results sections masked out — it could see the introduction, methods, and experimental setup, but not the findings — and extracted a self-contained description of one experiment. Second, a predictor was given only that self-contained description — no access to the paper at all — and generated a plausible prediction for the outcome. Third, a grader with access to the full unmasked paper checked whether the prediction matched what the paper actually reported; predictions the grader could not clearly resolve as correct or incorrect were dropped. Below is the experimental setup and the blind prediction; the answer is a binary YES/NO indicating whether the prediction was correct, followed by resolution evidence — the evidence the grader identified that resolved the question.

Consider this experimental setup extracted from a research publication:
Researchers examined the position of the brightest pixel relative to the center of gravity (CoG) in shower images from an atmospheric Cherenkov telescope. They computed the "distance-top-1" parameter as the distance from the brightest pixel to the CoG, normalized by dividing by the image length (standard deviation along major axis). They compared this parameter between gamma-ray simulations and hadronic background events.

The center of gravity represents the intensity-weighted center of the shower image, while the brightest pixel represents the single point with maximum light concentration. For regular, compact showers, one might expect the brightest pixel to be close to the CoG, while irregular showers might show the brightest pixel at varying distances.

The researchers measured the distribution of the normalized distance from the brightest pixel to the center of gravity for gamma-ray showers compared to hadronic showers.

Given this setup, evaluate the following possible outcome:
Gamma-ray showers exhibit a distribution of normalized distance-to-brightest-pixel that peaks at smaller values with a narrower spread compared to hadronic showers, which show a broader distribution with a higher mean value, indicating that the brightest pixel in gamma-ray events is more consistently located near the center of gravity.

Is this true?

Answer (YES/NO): YES